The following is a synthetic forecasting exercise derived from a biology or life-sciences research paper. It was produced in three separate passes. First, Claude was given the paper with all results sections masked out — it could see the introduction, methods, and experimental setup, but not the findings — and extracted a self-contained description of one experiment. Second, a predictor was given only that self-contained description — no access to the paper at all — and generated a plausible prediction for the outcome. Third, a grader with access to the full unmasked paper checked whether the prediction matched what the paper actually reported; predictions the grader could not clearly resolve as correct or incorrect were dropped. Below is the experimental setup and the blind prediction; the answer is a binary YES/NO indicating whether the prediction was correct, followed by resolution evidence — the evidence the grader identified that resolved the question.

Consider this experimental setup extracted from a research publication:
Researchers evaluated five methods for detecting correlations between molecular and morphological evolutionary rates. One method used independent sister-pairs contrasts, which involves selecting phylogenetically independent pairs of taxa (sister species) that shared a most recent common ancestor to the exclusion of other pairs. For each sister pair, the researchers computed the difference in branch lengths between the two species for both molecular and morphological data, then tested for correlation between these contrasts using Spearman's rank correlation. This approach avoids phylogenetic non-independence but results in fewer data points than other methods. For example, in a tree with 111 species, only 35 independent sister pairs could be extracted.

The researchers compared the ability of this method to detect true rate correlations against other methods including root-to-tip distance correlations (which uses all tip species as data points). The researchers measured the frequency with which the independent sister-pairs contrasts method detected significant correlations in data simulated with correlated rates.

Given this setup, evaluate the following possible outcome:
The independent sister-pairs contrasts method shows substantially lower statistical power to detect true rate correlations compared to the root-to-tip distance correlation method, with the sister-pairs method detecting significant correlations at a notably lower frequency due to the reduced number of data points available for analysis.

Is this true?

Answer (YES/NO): YES